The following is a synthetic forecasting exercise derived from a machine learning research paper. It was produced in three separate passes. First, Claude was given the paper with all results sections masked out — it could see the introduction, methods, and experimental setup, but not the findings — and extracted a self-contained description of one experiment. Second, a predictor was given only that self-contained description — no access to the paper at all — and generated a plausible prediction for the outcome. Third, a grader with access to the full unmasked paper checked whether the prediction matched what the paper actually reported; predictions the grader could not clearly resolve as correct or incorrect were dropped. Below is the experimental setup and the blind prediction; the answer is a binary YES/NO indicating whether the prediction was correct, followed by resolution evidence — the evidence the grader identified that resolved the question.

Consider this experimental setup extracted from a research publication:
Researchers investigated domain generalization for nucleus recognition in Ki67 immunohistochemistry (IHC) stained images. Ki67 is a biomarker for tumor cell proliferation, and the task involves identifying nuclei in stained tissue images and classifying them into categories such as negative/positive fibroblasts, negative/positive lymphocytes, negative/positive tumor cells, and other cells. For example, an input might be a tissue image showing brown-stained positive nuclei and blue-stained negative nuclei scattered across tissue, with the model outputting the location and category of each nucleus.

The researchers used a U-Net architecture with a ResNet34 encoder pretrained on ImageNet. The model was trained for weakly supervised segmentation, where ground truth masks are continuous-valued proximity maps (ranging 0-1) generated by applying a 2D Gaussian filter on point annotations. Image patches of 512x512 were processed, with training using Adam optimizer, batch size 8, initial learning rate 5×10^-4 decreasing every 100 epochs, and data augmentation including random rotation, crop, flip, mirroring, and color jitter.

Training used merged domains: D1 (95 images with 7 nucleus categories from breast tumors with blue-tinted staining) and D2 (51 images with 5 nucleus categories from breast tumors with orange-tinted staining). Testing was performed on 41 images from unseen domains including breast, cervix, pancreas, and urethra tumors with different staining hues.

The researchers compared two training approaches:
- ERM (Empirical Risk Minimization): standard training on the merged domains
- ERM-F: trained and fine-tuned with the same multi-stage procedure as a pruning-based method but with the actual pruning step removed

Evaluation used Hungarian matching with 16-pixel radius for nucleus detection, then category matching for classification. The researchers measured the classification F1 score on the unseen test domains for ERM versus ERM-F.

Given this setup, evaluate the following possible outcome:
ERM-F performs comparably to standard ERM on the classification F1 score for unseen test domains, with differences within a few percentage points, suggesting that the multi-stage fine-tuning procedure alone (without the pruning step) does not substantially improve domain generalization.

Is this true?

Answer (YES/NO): NO